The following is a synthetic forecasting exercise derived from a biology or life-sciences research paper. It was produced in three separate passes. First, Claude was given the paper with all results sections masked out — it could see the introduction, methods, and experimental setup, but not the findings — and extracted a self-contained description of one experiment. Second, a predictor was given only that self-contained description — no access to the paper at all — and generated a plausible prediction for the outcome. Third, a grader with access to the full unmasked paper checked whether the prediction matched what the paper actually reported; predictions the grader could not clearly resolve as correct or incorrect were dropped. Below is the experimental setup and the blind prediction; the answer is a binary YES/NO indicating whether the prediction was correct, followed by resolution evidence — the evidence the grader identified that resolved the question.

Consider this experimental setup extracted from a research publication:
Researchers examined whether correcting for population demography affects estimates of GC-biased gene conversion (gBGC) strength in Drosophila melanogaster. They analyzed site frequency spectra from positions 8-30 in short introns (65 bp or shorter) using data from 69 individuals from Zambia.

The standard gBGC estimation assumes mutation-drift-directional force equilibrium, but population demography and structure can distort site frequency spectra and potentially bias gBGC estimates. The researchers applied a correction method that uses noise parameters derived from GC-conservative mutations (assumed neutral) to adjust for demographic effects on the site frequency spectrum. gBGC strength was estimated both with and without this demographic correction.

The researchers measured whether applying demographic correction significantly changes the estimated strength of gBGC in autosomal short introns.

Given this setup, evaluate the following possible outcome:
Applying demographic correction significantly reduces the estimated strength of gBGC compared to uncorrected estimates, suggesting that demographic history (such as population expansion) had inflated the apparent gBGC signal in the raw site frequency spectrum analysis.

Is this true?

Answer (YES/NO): NO